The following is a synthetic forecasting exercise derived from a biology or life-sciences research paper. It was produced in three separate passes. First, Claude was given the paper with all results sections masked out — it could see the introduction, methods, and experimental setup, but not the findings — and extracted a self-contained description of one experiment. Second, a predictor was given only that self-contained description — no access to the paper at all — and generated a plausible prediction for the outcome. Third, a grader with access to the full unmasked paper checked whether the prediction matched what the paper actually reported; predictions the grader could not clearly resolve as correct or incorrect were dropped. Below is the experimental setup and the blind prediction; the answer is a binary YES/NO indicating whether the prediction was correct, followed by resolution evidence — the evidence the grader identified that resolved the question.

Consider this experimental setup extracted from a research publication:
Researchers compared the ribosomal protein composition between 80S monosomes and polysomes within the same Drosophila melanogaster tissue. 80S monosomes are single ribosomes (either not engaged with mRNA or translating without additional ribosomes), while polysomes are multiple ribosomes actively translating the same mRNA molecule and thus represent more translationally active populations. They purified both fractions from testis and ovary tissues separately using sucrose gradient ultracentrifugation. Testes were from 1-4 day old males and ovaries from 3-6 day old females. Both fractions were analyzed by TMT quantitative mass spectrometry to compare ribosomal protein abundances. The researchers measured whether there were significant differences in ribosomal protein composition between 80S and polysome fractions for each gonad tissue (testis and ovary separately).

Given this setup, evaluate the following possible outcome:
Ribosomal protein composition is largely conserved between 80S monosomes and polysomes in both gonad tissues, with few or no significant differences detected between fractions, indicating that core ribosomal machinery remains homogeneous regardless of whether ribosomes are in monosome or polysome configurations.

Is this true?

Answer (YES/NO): YES